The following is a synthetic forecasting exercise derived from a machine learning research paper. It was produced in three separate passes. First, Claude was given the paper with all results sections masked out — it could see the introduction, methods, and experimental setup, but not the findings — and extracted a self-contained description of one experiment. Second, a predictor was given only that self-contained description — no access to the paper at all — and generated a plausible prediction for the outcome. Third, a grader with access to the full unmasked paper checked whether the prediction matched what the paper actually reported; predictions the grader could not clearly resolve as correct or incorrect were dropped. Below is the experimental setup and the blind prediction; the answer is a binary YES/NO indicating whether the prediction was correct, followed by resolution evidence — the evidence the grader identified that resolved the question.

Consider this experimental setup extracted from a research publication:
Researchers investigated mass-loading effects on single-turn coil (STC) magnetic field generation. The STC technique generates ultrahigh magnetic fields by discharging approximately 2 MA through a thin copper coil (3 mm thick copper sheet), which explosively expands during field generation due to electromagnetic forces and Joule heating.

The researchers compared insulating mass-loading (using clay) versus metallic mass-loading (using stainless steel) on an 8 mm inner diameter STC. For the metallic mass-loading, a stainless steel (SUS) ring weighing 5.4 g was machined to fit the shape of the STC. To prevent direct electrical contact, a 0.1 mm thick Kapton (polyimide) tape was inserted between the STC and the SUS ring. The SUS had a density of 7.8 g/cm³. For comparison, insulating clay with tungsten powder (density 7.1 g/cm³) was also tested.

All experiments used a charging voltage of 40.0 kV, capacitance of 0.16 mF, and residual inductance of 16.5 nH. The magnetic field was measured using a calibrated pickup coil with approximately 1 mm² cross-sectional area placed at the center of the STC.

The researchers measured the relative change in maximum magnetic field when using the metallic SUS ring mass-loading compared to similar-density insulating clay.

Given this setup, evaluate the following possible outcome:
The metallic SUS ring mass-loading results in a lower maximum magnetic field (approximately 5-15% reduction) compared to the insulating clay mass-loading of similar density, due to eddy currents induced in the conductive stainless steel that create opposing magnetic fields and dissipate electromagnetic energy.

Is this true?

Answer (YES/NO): NO